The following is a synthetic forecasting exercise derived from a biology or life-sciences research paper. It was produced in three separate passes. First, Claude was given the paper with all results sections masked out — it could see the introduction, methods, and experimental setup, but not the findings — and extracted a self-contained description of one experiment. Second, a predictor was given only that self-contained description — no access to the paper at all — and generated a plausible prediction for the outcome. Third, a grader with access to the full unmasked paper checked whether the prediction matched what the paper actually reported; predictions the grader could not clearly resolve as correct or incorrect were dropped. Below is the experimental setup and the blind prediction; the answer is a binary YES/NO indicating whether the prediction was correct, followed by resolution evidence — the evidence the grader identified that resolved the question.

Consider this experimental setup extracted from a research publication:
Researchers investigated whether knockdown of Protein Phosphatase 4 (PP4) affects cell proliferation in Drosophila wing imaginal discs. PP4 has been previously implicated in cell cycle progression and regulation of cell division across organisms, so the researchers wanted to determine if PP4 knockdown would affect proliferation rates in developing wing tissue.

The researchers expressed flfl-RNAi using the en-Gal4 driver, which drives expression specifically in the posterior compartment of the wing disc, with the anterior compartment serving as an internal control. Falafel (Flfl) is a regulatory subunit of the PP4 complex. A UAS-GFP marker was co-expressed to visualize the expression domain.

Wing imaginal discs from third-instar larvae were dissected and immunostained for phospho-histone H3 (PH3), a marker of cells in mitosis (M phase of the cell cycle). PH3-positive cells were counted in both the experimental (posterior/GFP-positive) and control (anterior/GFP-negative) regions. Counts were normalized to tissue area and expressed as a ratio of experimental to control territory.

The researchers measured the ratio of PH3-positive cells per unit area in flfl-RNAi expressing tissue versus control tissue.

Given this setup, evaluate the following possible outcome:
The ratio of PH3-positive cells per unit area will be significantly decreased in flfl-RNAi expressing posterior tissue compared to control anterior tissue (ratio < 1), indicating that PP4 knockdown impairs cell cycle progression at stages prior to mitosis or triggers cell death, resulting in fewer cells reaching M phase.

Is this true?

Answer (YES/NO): NO